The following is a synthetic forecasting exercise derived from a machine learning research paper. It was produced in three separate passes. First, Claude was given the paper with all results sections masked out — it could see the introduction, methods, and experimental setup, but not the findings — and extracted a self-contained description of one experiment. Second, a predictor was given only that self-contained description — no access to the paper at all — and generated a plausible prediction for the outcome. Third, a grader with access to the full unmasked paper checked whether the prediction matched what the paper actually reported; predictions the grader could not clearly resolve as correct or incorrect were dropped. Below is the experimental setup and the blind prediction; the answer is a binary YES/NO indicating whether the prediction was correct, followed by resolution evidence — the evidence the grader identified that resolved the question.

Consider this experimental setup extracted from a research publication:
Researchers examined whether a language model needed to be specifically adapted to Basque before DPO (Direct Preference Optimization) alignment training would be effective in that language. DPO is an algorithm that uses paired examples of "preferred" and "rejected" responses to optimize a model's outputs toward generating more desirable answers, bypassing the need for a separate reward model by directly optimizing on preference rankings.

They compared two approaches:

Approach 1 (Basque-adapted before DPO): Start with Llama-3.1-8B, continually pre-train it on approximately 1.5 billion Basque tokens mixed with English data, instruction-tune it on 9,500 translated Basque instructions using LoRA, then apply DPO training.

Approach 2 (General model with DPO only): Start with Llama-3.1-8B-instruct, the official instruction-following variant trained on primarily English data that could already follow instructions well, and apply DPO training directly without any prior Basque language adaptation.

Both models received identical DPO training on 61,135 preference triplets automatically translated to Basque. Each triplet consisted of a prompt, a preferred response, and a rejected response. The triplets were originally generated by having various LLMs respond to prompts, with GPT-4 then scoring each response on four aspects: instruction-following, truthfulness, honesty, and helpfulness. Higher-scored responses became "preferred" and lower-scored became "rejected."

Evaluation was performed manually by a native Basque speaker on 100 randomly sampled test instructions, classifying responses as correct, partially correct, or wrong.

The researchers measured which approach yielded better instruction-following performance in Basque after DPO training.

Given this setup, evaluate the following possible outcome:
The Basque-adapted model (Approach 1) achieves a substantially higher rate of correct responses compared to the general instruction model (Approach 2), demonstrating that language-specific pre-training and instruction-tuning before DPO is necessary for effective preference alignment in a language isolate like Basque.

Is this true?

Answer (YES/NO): YES